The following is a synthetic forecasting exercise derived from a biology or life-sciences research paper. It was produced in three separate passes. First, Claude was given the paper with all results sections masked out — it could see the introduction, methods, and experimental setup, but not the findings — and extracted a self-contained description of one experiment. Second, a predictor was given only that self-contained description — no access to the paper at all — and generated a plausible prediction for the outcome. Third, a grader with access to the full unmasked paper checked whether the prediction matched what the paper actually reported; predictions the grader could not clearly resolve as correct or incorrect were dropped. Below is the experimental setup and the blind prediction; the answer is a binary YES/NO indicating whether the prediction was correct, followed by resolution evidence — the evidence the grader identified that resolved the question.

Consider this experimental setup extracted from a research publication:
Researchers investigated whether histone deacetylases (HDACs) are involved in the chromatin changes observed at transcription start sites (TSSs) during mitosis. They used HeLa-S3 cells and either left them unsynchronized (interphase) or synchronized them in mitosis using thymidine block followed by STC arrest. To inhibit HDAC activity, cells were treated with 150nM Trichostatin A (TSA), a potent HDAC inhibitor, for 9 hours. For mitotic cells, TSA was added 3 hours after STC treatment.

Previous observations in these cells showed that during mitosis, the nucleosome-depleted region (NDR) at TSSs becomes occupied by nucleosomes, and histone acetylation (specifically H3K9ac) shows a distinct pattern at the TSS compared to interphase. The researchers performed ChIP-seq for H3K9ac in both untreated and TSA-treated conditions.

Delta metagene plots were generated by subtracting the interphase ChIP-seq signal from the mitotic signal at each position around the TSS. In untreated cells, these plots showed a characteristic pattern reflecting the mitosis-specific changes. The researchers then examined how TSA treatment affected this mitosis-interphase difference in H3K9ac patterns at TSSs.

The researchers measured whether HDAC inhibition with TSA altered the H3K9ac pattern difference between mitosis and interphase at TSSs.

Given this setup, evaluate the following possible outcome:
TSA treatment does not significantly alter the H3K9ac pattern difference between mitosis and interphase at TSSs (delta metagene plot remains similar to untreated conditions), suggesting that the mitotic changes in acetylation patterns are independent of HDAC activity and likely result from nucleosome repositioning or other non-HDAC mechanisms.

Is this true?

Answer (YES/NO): NO